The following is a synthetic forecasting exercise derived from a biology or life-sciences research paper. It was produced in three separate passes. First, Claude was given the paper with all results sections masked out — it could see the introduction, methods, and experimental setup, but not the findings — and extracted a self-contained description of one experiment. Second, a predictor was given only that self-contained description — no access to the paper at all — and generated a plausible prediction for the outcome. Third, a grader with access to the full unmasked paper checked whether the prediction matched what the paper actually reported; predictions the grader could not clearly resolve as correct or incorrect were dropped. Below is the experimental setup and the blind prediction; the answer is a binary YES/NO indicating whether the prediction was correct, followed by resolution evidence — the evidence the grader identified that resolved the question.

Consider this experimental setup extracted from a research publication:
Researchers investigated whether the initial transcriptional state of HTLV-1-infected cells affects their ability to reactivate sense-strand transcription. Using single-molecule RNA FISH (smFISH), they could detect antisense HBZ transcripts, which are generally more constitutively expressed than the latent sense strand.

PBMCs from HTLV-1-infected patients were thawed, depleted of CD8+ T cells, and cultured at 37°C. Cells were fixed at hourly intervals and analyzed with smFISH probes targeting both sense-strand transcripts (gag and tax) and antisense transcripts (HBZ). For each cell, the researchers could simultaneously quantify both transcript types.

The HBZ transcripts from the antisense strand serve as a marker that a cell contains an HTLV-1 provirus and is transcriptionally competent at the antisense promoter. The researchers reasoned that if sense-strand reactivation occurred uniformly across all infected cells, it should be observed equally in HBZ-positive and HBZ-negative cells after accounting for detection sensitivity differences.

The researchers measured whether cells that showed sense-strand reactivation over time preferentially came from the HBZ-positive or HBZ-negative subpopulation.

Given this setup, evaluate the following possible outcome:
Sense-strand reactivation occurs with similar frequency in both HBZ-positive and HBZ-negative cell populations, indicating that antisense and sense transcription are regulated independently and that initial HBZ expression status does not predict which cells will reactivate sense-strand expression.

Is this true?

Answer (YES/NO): YES